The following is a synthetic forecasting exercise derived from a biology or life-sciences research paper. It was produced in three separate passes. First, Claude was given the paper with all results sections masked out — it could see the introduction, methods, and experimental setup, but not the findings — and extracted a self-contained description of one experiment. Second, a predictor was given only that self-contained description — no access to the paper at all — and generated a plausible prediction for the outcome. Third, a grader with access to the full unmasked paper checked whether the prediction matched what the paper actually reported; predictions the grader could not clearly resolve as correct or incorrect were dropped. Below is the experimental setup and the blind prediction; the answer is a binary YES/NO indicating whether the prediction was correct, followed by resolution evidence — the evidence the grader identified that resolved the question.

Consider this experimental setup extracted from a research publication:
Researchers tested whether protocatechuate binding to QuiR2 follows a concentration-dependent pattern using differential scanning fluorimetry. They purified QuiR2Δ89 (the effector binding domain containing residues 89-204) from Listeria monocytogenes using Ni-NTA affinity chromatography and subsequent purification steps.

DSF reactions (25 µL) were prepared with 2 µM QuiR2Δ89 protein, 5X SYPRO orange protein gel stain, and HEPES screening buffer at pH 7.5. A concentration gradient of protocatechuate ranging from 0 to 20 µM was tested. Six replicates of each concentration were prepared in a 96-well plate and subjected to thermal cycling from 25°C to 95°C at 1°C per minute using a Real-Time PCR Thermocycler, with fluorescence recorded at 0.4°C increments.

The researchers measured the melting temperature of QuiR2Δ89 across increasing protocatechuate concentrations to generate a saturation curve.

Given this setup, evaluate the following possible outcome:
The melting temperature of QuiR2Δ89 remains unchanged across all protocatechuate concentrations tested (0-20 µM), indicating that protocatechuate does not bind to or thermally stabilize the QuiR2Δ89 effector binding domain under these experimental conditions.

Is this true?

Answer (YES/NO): NO